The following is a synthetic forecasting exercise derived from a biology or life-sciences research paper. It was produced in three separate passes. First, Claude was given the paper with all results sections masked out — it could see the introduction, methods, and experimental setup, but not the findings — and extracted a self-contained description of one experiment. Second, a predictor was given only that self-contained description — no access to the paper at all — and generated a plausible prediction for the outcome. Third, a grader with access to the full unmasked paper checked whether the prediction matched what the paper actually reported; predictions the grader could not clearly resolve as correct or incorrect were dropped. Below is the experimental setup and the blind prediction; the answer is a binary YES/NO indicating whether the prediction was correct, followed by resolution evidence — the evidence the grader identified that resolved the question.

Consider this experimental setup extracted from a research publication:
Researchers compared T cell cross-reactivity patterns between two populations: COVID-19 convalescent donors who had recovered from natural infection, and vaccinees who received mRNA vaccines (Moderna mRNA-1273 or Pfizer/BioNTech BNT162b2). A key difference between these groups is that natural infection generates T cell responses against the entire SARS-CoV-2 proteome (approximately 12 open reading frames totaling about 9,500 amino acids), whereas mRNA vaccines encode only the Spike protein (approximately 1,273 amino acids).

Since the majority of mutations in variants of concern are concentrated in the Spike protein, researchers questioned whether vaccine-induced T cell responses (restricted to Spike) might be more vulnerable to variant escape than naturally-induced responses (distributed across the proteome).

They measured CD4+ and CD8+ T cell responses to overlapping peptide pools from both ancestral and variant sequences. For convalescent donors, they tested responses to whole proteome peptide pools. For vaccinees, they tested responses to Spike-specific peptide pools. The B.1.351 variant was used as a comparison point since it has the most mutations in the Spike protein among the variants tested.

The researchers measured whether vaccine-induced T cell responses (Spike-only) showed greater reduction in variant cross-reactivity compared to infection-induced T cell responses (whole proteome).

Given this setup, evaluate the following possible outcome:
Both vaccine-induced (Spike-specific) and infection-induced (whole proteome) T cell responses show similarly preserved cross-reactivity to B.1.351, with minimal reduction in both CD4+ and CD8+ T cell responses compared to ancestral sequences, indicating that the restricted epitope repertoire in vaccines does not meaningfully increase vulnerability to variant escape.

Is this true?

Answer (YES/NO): NO